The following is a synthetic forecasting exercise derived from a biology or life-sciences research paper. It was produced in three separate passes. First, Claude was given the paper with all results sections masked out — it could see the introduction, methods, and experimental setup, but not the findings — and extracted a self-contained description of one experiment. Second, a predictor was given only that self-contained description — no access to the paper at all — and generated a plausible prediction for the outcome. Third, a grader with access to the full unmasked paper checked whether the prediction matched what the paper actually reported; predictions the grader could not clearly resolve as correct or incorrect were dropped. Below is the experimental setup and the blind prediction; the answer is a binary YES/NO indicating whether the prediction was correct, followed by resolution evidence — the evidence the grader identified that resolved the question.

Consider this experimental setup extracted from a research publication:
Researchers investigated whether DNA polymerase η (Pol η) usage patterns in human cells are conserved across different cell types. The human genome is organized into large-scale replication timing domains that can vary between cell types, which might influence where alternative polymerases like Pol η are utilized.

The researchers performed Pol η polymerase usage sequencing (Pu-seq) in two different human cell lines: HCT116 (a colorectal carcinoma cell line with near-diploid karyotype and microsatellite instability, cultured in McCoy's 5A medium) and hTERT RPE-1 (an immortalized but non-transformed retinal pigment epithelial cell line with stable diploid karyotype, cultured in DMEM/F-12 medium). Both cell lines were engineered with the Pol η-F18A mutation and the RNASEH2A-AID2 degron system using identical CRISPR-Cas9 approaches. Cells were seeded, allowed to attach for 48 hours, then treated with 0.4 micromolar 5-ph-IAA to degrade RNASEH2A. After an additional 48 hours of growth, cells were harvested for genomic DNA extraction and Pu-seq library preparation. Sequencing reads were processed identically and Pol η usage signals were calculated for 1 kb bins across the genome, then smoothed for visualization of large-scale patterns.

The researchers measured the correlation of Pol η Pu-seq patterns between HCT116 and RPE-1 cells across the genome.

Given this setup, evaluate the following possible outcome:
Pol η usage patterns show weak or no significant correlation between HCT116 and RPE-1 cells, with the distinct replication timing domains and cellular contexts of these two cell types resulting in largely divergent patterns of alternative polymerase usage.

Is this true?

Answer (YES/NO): NO